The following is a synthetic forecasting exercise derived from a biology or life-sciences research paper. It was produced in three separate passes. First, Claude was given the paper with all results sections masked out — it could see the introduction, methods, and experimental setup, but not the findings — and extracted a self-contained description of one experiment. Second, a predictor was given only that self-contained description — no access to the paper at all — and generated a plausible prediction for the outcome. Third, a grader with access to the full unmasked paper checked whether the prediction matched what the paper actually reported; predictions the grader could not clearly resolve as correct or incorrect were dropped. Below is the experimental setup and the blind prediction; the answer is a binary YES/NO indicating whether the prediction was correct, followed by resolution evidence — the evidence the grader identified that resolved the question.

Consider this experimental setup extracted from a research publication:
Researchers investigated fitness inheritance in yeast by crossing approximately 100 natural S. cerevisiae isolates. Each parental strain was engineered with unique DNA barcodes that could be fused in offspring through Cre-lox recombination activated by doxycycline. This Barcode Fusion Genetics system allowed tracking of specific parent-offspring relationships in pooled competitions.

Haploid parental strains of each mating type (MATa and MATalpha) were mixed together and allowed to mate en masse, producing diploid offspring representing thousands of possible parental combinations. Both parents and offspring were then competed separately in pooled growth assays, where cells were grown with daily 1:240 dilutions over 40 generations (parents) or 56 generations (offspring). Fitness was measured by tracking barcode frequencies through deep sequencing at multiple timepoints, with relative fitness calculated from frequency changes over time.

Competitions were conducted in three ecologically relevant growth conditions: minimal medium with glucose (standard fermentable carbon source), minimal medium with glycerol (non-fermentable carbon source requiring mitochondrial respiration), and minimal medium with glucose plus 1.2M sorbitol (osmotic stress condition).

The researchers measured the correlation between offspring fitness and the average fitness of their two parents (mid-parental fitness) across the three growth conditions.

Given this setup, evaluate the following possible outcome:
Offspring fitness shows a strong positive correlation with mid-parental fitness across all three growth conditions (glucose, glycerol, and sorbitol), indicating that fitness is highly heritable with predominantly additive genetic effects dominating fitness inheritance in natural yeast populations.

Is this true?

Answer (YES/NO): NO